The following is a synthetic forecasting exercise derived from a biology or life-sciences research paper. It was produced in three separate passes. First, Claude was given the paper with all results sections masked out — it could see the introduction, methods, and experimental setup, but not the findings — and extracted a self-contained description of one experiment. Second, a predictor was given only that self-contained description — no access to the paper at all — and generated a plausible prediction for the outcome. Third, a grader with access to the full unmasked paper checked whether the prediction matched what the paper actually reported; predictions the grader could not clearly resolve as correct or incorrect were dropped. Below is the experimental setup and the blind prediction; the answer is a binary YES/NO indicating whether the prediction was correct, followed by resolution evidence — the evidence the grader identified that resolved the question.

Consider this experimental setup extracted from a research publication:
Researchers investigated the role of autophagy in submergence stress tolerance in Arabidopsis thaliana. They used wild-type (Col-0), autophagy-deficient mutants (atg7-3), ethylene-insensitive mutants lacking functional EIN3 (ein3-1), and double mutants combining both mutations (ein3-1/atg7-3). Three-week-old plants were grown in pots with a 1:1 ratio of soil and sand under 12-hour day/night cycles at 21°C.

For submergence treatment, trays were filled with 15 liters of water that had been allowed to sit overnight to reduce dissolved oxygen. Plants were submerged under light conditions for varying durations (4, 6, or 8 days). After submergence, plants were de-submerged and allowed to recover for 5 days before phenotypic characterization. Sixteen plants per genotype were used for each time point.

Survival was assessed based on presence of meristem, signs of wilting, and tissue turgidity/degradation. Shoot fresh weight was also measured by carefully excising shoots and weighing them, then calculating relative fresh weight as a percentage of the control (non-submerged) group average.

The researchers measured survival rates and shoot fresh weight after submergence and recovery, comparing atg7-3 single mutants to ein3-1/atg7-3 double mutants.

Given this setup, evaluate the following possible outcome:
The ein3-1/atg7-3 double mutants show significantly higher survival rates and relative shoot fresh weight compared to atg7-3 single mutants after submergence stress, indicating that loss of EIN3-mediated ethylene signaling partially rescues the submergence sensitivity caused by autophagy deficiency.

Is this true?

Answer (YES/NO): YES